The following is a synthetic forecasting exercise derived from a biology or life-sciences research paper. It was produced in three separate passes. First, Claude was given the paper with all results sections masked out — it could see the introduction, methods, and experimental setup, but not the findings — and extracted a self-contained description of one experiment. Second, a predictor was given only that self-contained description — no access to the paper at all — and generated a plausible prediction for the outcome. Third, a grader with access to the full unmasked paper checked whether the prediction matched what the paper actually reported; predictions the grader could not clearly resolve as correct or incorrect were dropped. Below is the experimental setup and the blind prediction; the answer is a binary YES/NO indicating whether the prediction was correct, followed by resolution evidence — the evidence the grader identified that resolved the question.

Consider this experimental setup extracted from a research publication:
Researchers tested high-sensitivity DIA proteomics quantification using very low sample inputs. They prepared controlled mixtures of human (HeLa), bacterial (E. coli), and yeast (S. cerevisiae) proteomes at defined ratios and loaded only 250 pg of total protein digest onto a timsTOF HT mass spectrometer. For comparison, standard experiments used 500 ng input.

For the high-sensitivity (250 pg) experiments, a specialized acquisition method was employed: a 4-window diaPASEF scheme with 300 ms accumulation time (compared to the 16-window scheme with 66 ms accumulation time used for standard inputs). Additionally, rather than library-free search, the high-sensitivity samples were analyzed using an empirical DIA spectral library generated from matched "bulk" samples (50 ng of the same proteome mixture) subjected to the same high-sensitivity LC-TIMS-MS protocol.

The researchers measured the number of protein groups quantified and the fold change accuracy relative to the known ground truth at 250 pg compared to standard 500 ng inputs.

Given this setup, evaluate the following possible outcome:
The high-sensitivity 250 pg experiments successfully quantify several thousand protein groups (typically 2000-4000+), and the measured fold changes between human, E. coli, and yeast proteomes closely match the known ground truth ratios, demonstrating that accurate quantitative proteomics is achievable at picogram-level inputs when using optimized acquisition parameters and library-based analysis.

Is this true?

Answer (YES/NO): NO